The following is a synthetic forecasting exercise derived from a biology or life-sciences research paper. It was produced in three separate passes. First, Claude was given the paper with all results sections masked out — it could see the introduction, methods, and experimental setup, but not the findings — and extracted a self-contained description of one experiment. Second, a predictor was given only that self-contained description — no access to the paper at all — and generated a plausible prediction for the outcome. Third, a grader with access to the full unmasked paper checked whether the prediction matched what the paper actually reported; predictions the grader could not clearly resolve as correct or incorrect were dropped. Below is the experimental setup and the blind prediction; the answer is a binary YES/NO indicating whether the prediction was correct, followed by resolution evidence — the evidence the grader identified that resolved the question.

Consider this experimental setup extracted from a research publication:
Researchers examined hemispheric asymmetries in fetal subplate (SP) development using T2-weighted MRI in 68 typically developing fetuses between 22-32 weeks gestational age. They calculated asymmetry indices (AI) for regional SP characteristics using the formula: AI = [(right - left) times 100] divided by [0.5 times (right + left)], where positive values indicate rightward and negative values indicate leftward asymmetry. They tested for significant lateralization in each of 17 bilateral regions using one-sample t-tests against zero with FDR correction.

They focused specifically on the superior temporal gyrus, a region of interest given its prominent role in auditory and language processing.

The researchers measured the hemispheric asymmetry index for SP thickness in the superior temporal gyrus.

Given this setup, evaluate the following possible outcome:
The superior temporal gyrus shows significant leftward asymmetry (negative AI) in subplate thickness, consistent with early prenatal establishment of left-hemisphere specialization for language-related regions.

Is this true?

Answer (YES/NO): YES